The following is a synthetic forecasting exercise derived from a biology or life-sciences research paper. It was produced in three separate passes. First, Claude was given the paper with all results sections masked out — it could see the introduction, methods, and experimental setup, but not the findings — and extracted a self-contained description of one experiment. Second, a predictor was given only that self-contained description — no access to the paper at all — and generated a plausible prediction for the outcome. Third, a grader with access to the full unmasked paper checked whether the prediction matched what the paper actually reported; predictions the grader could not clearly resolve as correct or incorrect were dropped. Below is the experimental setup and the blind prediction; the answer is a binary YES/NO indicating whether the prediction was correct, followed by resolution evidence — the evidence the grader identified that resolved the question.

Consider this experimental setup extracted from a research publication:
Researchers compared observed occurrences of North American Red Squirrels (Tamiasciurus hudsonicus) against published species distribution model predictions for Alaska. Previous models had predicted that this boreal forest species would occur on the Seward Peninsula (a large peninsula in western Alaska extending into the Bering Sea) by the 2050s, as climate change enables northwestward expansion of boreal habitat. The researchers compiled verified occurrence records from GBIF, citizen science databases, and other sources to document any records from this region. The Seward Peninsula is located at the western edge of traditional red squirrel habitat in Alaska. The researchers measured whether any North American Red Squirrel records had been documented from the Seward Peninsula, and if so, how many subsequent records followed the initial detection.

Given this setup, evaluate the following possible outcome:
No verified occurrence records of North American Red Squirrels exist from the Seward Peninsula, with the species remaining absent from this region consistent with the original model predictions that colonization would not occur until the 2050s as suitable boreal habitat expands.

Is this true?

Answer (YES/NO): NO